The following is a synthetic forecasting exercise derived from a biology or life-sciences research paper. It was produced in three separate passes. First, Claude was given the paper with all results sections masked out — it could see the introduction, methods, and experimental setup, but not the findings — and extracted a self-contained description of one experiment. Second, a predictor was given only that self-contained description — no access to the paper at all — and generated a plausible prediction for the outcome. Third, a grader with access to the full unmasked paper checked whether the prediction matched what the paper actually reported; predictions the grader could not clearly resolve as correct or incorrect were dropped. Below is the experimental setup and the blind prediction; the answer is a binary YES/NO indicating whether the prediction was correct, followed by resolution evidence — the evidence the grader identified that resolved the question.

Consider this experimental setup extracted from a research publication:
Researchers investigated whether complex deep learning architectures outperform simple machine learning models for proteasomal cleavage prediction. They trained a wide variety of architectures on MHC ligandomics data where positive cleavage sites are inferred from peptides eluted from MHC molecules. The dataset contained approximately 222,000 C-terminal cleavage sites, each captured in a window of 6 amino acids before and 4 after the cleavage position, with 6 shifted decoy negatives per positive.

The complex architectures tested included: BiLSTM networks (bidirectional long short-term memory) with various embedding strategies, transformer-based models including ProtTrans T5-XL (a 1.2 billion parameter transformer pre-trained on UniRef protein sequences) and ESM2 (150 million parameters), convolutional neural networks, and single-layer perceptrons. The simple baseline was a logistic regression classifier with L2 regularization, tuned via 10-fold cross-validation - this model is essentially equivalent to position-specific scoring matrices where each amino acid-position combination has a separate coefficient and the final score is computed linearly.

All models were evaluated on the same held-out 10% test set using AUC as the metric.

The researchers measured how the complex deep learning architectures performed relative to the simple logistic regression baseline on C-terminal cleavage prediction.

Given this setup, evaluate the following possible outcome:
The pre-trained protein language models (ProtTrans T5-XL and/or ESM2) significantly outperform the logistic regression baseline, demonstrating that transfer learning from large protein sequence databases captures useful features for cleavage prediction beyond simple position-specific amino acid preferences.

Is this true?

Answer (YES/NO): NO